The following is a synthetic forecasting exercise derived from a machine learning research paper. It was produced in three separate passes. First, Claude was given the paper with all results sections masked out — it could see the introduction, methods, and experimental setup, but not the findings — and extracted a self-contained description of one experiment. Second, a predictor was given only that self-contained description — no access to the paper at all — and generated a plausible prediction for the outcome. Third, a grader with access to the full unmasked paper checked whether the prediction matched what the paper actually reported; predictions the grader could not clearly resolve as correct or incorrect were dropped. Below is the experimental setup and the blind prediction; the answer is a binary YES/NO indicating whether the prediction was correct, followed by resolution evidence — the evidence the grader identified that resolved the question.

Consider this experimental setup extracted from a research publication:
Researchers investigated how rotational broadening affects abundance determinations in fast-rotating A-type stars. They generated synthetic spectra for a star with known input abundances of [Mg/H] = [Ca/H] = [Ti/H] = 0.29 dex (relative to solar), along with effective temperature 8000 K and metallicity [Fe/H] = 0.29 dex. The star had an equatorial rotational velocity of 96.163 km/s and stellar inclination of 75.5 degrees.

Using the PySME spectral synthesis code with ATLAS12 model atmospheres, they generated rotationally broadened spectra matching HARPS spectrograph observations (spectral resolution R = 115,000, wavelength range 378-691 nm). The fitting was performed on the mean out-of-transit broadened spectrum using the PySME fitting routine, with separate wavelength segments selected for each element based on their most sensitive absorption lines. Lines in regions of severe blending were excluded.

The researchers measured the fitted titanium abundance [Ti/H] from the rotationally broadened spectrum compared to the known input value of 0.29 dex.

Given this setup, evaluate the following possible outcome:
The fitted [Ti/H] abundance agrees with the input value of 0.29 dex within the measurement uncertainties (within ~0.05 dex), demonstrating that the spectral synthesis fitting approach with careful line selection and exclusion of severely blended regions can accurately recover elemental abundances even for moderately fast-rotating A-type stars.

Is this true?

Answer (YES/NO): NO